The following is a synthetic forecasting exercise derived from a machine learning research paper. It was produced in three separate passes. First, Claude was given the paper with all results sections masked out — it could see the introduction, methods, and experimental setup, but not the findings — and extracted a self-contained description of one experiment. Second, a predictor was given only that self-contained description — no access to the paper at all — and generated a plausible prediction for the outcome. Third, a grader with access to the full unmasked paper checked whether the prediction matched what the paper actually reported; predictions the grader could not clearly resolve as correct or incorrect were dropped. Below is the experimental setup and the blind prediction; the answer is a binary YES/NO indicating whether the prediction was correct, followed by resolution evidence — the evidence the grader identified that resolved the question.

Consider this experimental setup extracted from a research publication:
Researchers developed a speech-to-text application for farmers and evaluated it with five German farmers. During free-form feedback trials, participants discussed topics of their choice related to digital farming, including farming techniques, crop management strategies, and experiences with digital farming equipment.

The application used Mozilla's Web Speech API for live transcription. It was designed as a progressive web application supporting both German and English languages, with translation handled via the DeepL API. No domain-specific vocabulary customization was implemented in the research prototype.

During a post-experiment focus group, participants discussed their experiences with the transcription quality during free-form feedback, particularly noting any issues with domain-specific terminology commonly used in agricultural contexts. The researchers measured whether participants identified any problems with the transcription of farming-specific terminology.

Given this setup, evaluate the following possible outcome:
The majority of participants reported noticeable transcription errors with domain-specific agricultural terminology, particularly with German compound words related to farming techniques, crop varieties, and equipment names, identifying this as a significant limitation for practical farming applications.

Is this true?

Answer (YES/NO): NO